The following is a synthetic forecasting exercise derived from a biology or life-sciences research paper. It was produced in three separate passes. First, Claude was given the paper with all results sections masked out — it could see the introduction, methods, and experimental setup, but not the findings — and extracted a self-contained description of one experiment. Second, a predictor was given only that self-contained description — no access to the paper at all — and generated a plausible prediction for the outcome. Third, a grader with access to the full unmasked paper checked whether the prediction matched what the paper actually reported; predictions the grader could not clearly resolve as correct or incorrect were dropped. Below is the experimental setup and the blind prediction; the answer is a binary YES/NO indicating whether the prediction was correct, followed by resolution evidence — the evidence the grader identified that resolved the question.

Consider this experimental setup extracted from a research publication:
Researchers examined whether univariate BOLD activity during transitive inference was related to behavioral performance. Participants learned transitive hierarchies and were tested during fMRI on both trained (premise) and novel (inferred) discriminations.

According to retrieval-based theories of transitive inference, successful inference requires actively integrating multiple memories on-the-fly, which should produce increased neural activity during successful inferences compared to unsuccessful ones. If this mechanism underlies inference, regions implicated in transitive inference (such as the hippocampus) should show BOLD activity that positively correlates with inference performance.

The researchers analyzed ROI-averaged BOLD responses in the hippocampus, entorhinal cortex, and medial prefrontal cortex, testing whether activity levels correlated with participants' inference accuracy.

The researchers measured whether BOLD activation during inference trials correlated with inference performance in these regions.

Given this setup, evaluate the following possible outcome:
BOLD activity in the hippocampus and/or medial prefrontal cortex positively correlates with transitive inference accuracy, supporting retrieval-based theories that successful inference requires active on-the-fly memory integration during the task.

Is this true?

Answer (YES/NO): NO